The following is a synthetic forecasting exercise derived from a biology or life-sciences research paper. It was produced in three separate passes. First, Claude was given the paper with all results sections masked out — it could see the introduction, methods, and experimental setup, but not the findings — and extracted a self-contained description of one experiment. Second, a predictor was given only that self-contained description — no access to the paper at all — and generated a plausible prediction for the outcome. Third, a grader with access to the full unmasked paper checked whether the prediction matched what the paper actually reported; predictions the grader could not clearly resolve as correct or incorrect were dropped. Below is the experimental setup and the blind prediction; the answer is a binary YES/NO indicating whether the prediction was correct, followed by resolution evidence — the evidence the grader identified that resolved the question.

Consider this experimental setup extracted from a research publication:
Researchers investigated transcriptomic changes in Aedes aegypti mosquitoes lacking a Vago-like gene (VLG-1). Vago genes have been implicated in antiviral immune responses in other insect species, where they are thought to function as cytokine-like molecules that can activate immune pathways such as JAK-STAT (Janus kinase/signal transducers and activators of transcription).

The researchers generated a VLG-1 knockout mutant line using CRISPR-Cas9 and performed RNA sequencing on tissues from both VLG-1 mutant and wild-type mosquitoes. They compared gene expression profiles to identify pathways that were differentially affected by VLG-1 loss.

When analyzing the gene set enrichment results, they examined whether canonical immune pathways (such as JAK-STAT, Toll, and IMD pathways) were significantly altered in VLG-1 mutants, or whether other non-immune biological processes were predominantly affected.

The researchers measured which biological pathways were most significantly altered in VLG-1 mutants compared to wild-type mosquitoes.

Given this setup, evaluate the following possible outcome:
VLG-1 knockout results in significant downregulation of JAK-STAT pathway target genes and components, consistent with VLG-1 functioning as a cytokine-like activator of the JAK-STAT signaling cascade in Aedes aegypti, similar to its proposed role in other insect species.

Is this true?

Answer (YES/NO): NO